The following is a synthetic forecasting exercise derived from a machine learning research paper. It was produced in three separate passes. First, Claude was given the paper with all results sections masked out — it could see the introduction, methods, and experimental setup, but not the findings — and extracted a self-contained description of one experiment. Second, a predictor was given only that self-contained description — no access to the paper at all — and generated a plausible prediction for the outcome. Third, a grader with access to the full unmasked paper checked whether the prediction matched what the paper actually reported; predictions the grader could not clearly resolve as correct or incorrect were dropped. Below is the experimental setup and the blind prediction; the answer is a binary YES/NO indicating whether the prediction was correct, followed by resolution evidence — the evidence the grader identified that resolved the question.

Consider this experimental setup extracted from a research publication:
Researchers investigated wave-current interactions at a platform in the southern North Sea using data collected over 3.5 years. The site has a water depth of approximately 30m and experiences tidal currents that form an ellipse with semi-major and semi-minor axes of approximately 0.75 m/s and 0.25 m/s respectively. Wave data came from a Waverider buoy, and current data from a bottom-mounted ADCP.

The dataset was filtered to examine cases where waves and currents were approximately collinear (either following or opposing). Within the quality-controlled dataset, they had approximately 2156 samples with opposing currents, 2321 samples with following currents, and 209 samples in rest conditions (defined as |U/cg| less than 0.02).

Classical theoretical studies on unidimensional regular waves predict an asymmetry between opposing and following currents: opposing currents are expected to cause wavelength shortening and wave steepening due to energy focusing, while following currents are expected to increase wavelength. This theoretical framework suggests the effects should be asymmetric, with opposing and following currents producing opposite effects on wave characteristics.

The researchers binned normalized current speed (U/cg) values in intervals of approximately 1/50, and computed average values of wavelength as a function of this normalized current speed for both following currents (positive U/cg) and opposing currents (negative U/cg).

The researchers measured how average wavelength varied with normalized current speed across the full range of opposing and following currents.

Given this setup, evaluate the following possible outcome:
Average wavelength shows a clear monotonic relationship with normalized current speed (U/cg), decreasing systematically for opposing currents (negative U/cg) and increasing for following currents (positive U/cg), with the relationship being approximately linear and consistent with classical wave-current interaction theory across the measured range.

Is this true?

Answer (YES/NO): NO